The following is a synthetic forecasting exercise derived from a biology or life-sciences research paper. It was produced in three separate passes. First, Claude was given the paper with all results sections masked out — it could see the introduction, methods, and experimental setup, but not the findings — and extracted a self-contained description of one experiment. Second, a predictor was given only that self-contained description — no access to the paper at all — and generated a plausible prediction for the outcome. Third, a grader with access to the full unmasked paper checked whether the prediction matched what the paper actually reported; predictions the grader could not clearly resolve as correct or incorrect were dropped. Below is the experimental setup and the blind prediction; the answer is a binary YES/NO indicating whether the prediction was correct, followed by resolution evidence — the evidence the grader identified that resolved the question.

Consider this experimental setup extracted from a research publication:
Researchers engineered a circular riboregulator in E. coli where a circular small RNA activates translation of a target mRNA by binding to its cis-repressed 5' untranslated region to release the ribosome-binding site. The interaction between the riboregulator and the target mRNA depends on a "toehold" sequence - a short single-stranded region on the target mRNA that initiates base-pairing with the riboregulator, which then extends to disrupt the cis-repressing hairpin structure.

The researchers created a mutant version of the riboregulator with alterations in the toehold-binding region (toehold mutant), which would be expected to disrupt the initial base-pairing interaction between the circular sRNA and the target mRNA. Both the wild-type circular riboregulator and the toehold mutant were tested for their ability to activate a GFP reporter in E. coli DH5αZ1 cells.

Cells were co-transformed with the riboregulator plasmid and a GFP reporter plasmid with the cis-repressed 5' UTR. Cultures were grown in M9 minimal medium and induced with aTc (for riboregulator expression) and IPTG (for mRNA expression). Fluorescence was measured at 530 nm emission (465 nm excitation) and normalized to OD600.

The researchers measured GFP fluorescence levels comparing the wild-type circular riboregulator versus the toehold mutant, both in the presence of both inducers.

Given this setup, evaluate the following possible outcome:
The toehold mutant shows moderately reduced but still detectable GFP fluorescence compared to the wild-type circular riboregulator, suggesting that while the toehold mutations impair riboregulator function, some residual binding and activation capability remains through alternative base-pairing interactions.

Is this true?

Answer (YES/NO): NO